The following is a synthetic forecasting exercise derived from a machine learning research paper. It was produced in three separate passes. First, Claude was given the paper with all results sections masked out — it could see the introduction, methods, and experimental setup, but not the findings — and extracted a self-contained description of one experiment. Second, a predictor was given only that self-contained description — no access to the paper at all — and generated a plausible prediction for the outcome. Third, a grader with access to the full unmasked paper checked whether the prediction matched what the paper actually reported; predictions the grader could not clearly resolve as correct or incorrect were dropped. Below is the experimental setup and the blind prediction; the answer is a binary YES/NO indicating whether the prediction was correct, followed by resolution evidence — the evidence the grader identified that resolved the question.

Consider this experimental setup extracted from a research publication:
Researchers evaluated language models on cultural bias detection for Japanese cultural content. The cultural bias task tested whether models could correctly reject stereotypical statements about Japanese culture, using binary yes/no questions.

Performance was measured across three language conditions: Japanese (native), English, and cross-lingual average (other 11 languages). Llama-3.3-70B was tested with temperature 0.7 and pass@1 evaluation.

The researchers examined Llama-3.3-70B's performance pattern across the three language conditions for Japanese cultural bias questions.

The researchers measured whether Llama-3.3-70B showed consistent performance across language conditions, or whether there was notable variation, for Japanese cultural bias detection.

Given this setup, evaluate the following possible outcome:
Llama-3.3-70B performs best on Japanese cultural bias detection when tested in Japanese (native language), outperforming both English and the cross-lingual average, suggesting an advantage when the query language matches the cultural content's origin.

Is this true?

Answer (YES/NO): NO